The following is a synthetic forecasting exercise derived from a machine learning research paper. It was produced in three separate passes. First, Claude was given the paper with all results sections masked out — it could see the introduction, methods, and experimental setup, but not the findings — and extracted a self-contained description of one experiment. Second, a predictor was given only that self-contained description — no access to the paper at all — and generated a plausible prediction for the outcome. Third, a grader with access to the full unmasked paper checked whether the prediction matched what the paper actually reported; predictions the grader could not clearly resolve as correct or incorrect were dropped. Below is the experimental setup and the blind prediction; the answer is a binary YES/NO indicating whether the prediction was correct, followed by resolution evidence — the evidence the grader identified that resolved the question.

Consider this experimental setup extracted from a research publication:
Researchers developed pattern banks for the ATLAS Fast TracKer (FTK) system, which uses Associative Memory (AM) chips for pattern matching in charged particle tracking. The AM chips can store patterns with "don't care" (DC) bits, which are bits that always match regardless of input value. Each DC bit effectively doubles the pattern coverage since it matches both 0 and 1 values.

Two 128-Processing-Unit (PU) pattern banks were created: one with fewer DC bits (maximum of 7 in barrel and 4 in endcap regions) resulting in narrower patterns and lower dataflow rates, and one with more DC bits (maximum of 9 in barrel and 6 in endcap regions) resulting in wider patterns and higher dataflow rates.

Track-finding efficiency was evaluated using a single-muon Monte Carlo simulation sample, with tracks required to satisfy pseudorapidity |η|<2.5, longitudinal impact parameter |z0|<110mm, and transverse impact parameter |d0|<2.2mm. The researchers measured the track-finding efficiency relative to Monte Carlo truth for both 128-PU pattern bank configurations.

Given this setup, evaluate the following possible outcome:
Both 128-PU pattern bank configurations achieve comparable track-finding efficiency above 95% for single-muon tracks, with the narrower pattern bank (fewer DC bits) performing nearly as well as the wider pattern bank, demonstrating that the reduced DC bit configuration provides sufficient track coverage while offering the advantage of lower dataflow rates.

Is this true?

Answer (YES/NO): NO